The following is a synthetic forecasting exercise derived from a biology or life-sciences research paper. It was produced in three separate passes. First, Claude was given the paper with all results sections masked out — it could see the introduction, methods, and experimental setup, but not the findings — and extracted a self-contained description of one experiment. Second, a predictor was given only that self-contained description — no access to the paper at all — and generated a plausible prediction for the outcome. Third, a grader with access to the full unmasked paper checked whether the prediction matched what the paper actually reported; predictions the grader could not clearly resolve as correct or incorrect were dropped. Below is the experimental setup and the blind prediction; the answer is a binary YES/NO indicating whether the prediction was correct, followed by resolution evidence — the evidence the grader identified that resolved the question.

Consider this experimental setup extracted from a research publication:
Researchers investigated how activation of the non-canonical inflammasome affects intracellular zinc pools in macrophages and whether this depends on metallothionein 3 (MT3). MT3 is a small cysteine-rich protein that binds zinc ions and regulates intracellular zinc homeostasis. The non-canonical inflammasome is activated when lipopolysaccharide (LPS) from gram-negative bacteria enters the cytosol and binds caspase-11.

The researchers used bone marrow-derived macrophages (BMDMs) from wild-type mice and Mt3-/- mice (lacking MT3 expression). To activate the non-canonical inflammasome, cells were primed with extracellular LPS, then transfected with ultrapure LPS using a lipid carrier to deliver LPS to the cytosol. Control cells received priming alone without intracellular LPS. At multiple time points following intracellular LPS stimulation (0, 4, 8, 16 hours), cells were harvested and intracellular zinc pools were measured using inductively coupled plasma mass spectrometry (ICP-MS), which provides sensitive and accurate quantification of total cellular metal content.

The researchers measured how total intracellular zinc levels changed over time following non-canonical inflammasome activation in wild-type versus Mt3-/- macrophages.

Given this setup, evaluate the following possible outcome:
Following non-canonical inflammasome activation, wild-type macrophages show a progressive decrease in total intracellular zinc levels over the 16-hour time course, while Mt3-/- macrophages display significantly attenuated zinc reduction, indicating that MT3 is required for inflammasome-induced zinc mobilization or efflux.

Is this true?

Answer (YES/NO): NO